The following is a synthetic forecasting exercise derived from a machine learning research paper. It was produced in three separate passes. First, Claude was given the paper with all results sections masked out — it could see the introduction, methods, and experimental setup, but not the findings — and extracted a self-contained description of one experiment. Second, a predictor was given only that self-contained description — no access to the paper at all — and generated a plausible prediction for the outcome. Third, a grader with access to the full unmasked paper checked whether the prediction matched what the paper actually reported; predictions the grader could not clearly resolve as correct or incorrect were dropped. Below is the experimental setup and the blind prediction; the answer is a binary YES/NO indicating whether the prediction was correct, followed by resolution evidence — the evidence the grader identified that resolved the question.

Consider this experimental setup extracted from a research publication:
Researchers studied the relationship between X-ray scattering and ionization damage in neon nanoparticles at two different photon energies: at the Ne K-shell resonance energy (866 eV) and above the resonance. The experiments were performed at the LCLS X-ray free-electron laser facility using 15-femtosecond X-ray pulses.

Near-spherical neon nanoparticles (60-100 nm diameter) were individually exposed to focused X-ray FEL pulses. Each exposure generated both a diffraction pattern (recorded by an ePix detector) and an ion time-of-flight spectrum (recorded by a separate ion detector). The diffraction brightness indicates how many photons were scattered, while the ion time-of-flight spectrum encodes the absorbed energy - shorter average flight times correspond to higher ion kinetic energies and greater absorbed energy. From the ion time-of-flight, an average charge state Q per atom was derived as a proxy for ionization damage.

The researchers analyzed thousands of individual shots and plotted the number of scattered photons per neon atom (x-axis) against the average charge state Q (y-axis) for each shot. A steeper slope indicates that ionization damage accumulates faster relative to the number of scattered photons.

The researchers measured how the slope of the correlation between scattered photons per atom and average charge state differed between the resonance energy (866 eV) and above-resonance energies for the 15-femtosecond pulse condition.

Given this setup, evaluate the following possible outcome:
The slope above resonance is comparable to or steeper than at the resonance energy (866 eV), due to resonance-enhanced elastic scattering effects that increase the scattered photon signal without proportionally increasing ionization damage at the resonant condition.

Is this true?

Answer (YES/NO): NO